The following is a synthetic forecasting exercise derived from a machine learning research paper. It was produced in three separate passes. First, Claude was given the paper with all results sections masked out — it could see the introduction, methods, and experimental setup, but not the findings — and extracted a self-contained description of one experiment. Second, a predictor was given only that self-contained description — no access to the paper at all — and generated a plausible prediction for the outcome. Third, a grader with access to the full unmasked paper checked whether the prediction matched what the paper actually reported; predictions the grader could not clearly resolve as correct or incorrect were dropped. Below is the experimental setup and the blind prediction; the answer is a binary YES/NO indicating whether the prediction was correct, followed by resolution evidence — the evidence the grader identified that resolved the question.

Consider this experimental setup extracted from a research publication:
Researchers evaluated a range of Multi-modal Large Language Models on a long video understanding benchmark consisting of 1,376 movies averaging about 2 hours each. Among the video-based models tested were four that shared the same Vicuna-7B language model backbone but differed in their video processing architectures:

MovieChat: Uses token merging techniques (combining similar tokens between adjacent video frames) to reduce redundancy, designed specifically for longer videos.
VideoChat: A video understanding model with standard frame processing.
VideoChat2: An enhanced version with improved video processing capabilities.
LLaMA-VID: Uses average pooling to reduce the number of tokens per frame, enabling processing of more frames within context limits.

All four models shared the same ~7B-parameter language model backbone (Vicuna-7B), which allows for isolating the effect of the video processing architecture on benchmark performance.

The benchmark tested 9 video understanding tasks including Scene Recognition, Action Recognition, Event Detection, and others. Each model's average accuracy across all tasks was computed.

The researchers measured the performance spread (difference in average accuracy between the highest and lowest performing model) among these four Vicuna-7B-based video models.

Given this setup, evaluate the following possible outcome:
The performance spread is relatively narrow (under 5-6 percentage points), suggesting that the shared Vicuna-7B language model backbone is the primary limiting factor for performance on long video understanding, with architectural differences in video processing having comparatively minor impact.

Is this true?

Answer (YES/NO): NO